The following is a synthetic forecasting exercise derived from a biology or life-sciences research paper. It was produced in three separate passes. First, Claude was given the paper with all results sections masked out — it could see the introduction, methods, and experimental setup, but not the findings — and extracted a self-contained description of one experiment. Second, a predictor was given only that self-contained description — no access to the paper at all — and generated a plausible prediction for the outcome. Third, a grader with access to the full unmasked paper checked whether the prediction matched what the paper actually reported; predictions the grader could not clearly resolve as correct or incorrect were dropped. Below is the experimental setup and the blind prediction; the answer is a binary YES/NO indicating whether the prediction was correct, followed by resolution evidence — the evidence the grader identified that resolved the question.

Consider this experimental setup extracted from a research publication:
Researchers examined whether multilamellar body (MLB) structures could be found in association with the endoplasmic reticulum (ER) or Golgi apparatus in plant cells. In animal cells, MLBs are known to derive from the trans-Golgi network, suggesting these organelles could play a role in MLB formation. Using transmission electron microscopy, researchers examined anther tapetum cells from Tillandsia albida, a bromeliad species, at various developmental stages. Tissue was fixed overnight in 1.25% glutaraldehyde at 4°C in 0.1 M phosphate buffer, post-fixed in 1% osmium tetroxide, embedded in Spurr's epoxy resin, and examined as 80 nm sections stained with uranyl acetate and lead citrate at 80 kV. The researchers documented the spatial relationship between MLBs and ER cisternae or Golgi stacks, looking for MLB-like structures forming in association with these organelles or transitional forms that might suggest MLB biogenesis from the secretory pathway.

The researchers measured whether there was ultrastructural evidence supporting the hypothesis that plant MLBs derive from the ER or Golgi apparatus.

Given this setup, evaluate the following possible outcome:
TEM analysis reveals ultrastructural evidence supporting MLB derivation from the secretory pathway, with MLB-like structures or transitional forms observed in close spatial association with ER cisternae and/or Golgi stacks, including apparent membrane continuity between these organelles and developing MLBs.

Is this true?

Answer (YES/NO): NO